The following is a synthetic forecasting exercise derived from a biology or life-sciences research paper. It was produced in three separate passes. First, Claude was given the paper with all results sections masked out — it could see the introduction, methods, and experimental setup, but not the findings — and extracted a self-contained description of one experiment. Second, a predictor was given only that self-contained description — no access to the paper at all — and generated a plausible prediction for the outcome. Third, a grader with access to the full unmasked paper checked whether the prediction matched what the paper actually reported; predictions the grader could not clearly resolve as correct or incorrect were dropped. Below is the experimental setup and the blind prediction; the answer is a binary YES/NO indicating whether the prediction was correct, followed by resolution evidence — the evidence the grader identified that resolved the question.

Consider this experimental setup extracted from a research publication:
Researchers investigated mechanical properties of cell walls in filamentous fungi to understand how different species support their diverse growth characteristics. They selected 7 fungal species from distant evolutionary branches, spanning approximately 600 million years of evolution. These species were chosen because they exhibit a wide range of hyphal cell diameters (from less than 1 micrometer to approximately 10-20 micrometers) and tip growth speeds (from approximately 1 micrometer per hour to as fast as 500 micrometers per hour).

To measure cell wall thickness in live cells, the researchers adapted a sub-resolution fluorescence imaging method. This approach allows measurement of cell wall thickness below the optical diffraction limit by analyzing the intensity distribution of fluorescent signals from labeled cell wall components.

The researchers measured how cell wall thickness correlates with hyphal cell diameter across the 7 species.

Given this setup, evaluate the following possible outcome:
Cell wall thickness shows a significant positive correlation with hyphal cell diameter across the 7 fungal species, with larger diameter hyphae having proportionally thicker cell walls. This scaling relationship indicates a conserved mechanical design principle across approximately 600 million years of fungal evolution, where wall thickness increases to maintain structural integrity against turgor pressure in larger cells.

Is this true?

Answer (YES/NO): NO